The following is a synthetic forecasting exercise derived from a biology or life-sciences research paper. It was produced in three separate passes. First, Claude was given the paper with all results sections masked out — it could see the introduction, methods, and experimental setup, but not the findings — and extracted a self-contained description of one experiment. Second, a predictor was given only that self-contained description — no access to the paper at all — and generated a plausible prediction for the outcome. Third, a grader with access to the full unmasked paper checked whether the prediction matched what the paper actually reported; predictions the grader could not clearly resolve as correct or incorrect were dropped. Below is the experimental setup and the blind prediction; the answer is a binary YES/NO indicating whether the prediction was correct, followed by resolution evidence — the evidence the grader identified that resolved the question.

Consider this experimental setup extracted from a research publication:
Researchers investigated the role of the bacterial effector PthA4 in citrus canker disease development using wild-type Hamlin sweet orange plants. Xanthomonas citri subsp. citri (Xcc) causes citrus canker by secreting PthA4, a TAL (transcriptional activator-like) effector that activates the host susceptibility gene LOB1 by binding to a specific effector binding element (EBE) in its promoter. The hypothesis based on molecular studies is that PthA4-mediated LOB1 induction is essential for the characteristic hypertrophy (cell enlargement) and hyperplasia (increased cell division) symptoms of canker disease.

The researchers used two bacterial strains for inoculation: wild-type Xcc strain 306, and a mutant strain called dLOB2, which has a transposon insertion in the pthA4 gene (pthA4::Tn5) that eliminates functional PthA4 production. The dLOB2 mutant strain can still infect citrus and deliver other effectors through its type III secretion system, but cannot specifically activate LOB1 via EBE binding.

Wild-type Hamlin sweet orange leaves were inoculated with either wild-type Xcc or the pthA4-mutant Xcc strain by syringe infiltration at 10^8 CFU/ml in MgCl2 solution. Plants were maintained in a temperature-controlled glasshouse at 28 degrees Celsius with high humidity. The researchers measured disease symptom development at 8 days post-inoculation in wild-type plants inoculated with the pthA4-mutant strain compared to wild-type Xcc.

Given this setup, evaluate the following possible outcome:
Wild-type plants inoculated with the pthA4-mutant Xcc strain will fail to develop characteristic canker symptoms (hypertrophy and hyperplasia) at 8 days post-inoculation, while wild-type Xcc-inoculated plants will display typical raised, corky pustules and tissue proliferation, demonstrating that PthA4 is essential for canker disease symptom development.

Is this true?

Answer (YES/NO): NO